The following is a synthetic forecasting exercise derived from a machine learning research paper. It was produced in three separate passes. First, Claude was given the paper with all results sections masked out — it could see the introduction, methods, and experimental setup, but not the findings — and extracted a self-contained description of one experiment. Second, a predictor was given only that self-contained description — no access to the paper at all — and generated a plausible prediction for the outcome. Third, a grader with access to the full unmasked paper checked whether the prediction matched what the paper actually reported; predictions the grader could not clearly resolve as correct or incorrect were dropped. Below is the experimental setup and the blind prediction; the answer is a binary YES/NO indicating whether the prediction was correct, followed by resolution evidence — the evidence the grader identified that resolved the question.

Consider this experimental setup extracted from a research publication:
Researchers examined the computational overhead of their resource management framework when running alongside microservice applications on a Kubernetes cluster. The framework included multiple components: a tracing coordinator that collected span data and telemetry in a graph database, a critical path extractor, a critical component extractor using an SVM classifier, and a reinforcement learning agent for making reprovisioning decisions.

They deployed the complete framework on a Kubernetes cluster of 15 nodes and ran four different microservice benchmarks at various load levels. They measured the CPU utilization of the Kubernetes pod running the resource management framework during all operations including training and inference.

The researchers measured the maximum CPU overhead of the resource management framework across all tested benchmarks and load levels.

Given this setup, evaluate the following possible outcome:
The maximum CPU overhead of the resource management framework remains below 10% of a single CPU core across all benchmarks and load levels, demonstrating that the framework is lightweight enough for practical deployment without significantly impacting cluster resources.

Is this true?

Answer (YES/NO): YES